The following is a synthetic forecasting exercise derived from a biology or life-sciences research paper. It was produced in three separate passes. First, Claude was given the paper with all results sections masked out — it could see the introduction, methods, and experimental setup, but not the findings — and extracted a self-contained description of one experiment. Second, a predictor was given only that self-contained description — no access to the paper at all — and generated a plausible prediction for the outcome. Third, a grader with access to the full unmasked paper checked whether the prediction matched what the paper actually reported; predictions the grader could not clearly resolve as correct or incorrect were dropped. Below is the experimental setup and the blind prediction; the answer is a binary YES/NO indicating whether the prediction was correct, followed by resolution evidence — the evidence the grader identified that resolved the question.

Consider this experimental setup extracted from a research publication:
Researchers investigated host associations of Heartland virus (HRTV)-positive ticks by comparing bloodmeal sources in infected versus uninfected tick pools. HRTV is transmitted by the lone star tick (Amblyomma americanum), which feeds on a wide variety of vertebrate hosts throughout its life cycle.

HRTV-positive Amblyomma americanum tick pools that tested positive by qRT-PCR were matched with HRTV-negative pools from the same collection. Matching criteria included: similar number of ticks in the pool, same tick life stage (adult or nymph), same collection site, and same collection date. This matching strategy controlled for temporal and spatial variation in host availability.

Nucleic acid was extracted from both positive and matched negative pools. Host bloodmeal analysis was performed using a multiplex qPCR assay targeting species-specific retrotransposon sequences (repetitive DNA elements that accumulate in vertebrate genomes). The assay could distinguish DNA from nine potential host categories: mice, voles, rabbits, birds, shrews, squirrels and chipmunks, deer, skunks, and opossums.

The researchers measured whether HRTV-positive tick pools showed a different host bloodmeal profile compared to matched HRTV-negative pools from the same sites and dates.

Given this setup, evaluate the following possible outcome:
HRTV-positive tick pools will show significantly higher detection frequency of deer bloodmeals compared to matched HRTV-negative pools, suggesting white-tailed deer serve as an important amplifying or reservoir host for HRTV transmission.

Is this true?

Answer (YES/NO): NO